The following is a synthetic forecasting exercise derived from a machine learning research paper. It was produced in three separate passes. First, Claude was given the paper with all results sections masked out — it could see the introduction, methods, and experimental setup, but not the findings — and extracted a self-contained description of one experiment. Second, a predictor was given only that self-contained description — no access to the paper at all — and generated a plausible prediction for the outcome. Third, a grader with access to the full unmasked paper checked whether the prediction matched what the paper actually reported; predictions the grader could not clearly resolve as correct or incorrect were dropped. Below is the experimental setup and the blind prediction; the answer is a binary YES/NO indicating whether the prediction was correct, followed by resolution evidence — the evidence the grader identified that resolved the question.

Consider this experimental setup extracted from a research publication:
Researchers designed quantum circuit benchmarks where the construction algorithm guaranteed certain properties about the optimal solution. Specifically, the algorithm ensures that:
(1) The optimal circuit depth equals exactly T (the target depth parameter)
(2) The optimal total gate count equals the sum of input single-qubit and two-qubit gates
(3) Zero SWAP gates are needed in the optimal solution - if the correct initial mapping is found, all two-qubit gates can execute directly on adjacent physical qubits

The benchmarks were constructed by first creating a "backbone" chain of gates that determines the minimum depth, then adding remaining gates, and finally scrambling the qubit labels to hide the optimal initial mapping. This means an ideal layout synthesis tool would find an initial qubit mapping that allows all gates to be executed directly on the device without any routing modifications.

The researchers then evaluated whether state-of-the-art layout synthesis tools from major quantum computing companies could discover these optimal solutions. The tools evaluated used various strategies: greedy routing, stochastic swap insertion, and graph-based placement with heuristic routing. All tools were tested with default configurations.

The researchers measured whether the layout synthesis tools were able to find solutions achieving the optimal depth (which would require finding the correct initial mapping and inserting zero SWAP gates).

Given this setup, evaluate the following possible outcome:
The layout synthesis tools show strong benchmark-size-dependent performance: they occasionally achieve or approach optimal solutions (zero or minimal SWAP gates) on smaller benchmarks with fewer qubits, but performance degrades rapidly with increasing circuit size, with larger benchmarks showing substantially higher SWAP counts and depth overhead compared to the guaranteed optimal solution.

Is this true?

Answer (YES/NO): YES